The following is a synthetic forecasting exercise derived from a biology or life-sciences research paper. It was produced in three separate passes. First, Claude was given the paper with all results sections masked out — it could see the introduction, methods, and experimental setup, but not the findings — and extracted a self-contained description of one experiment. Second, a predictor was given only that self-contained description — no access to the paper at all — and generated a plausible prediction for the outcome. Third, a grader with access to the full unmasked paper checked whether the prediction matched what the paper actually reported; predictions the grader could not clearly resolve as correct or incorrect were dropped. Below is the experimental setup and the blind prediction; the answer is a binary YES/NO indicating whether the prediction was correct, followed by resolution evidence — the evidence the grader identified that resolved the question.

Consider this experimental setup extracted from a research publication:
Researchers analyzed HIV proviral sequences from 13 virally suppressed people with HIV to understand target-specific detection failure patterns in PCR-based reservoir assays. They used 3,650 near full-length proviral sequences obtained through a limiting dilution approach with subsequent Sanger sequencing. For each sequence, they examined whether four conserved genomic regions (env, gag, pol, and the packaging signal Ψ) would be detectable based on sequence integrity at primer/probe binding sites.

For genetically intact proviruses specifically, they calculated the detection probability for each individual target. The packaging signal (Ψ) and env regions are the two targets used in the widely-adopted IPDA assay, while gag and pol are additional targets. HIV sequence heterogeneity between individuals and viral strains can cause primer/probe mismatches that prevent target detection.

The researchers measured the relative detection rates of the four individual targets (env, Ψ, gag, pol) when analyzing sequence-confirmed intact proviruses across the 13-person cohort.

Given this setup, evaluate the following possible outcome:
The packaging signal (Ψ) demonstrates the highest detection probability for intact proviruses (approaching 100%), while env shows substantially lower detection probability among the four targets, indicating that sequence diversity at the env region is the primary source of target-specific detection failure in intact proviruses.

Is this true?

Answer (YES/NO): NO